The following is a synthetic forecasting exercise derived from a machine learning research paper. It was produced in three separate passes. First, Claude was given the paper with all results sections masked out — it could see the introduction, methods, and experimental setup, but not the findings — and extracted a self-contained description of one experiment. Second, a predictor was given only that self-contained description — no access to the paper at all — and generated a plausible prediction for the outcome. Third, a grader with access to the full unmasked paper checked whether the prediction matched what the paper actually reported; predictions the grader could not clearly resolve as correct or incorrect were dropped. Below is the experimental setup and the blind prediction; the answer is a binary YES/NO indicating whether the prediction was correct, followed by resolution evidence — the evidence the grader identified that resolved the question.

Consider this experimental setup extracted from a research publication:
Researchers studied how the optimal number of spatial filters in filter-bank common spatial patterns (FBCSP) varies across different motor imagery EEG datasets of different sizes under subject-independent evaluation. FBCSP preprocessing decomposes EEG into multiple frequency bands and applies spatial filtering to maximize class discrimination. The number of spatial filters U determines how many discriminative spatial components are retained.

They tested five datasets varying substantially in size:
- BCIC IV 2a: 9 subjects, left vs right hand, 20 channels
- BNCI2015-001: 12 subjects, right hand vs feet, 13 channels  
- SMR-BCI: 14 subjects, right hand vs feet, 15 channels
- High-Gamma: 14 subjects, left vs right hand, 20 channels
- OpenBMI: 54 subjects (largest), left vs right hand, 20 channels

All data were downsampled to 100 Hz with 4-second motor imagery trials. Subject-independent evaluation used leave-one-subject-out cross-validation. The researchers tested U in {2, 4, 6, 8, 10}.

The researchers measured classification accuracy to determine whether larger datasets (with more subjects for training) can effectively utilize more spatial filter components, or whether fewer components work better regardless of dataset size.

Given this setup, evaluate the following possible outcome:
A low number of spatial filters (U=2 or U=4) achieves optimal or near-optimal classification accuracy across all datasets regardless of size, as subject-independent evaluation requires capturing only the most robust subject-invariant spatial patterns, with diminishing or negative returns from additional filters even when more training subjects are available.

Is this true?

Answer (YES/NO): NO